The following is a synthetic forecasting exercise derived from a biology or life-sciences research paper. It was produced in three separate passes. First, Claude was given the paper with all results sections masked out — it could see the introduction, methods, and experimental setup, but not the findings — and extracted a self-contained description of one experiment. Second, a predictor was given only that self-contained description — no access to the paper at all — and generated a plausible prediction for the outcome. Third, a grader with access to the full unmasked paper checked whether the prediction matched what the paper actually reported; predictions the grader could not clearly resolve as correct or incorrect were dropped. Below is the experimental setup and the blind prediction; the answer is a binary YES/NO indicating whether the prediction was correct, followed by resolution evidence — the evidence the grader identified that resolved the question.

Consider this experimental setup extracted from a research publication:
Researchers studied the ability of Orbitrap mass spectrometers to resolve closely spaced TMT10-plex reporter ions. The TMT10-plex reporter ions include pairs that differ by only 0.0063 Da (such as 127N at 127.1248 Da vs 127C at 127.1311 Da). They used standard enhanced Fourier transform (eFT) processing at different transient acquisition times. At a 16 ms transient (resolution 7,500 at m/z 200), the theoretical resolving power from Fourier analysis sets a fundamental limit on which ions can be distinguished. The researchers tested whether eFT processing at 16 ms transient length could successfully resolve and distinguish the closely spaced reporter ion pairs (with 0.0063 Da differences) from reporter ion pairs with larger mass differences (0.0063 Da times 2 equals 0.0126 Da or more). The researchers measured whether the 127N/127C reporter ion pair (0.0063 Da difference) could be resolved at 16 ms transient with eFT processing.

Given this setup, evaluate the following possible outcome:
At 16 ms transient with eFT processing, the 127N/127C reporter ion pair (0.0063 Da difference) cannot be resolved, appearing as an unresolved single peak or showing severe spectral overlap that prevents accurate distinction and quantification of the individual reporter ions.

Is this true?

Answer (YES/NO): YES